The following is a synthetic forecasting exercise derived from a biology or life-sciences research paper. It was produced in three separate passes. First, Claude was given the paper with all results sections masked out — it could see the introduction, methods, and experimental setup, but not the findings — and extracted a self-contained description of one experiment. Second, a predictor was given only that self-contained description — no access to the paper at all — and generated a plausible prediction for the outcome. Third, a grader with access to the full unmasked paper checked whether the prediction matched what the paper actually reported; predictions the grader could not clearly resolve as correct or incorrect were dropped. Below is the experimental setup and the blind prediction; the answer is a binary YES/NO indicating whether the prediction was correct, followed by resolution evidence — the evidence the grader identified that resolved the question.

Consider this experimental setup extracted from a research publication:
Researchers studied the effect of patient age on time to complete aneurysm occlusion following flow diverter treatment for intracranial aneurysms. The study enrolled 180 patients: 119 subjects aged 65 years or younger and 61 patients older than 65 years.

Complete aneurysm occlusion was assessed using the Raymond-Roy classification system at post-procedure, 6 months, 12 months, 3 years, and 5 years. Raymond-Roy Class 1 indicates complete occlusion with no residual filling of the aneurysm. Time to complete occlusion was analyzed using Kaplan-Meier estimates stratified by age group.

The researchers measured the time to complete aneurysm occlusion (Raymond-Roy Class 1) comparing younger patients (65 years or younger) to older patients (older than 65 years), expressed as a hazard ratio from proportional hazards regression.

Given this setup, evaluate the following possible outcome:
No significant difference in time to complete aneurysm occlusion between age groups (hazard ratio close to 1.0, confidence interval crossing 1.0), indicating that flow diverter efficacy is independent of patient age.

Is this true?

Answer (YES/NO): NO